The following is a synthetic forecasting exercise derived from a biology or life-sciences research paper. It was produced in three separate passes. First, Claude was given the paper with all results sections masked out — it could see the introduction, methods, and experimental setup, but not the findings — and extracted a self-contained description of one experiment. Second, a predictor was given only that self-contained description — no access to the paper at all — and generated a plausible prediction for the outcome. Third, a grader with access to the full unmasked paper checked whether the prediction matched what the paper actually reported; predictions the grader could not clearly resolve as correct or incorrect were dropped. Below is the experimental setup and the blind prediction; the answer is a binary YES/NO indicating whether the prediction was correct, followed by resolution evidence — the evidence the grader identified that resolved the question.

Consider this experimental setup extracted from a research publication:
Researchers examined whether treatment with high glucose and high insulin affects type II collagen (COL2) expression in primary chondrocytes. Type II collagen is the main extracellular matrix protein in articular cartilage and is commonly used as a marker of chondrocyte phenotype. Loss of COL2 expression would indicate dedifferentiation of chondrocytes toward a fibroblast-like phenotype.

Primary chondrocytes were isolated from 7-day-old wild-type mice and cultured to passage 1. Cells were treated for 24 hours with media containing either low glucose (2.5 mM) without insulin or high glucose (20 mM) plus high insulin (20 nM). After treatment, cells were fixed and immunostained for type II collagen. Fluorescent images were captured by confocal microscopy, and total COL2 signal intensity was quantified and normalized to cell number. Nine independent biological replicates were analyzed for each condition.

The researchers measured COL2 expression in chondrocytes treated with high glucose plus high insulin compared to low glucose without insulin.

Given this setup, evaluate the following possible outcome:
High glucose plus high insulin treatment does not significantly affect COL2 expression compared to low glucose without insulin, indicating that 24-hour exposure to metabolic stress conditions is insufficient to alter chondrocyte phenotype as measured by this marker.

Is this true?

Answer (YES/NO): YES